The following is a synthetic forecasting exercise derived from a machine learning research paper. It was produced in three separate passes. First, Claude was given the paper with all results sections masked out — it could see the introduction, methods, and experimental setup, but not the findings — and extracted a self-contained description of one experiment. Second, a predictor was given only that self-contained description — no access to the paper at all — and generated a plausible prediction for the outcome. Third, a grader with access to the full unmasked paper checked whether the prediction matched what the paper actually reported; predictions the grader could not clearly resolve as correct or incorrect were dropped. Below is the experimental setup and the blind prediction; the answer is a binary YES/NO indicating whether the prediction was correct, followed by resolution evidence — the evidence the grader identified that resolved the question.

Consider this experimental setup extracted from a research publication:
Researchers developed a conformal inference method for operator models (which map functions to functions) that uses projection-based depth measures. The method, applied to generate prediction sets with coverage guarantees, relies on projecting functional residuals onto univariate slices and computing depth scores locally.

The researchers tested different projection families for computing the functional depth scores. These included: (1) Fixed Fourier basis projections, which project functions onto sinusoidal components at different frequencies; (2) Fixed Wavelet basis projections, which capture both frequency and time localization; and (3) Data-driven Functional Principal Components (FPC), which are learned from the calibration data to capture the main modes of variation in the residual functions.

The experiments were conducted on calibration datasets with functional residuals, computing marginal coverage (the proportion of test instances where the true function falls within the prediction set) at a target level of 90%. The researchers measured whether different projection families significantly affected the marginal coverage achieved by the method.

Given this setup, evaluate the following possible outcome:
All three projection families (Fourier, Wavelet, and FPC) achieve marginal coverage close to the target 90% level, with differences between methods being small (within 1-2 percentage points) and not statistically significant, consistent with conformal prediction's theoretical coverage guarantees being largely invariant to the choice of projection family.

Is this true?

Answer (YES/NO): YES